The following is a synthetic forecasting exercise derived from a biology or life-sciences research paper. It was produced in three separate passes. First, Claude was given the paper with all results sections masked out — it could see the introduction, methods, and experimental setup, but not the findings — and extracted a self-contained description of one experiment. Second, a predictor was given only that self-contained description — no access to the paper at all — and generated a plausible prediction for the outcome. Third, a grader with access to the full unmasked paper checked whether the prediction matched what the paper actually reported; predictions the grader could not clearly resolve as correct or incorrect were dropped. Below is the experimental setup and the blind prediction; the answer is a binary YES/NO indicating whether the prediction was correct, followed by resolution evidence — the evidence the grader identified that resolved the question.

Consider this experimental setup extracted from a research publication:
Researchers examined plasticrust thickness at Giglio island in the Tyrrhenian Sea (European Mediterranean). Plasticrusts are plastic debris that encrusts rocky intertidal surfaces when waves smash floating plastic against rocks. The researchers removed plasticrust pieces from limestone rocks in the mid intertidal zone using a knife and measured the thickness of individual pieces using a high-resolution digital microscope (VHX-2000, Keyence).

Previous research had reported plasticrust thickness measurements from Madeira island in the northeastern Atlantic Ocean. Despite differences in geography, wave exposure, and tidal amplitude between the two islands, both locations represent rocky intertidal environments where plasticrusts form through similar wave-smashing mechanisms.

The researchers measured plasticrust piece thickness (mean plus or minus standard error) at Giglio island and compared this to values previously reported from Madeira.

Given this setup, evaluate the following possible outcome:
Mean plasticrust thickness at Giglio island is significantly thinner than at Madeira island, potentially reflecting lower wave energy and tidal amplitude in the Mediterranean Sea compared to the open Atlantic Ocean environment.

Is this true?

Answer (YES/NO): NO